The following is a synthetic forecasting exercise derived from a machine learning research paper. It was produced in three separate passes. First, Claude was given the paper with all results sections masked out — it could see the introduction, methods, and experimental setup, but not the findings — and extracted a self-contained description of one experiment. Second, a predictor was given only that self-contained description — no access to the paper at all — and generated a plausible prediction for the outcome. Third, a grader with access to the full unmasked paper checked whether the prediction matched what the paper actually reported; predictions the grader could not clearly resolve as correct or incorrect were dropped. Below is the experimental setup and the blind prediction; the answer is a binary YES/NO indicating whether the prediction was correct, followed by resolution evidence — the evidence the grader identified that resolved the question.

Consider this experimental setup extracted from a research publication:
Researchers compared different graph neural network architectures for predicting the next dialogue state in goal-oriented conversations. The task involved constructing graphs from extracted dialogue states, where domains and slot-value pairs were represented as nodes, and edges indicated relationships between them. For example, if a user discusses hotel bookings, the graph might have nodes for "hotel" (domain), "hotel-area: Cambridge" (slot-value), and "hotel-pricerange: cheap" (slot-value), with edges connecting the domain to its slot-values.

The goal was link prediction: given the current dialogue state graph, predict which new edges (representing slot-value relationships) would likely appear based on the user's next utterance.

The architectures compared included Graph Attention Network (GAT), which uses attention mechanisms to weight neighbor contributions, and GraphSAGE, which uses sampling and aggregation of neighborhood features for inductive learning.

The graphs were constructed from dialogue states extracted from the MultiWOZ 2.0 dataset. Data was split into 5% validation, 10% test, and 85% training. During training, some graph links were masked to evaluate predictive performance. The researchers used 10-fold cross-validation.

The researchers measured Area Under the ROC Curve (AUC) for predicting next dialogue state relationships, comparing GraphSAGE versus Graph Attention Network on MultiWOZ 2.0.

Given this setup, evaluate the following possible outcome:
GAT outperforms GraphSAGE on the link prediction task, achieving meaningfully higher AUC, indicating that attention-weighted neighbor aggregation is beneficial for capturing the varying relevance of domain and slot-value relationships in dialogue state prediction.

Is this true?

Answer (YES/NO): NO